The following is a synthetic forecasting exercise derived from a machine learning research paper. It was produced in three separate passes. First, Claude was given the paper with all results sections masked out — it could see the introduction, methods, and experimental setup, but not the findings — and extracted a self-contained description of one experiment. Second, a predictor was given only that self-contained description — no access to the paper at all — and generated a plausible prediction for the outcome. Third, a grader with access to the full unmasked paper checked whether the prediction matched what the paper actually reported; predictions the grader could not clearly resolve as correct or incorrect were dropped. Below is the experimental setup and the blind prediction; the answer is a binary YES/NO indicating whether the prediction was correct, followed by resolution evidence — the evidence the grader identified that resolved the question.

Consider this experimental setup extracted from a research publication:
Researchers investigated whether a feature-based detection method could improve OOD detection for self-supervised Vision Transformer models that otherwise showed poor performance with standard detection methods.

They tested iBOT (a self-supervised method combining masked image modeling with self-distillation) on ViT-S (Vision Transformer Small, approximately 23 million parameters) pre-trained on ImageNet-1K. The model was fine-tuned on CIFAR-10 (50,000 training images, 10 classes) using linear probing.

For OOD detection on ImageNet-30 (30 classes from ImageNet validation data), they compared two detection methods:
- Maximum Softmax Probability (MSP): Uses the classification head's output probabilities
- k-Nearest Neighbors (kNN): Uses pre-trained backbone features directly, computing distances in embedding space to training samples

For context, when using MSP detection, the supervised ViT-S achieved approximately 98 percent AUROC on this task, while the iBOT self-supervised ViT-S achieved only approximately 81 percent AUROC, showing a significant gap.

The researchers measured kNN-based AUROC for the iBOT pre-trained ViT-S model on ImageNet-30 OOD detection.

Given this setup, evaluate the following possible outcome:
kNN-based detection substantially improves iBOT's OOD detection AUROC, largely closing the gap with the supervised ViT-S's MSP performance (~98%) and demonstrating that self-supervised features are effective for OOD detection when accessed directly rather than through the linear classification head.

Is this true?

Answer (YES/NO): YES